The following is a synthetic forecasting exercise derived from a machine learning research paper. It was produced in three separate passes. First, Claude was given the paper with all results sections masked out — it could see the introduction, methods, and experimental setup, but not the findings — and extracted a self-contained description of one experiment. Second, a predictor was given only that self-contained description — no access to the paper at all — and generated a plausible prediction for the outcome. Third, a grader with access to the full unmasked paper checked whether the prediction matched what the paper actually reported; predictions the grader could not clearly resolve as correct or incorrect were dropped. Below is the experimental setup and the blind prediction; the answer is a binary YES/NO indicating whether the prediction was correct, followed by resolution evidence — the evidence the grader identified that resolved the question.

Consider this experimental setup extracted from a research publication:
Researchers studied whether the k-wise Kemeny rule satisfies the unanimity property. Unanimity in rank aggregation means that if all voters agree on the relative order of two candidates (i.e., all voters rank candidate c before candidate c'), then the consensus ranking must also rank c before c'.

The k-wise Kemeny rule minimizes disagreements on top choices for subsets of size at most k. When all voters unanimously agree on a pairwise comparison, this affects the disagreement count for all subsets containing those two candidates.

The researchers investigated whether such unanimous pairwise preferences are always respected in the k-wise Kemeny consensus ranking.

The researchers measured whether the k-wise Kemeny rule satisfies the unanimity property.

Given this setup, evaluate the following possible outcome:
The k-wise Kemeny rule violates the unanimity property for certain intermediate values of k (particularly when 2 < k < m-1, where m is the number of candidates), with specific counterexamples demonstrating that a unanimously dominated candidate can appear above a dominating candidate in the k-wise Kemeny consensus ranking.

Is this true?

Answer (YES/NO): NO